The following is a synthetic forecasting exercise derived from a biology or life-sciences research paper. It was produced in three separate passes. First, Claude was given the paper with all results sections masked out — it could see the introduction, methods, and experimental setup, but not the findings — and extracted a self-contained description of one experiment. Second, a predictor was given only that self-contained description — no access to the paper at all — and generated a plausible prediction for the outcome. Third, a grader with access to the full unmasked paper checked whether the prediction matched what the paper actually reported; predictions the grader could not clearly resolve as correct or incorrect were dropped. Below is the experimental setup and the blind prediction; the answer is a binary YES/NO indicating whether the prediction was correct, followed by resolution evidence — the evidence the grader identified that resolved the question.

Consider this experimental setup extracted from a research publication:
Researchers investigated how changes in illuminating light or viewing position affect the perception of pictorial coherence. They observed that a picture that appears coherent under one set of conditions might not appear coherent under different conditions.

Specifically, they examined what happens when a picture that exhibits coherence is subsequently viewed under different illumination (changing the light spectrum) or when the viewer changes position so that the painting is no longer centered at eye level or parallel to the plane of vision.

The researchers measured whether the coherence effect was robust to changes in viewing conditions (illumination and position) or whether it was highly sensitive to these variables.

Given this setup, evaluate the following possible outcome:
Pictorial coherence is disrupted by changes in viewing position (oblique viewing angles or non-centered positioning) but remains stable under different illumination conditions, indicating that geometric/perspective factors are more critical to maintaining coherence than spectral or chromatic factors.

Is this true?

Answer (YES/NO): NO